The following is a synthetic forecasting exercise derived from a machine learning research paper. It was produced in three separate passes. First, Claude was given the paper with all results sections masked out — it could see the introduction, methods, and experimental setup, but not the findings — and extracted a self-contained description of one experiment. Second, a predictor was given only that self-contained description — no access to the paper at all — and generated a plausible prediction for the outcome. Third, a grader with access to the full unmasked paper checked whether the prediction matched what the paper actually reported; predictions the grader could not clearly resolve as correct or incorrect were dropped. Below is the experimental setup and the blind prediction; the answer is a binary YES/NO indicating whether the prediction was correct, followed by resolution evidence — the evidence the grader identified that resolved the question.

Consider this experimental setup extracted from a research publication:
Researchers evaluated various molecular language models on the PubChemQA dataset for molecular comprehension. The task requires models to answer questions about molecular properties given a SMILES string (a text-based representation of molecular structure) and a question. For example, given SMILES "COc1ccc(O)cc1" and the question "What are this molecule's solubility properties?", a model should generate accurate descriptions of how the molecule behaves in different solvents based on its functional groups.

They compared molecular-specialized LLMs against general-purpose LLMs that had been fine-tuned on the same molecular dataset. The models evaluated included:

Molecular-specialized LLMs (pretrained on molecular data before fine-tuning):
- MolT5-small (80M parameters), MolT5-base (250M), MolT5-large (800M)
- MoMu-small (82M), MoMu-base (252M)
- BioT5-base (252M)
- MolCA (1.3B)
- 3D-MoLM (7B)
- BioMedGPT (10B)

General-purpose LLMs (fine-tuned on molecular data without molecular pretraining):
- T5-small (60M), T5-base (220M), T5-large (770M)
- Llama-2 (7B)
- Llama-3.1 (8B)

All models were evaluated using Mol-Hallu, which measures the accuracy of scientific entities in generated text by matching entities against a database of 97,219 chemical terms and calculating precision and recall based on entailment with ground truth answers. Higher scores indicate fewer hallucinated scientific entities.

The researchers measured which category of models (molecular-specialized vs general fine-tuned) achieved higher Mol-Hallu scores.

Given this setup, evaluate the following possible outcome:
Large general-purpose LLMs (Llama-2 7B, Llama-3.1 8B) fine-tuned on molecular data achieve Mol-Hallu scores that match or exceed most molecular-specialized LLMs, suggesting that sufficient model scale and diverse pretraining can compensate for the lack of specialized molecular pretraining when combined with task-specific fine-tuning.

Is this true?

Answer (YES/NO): NO